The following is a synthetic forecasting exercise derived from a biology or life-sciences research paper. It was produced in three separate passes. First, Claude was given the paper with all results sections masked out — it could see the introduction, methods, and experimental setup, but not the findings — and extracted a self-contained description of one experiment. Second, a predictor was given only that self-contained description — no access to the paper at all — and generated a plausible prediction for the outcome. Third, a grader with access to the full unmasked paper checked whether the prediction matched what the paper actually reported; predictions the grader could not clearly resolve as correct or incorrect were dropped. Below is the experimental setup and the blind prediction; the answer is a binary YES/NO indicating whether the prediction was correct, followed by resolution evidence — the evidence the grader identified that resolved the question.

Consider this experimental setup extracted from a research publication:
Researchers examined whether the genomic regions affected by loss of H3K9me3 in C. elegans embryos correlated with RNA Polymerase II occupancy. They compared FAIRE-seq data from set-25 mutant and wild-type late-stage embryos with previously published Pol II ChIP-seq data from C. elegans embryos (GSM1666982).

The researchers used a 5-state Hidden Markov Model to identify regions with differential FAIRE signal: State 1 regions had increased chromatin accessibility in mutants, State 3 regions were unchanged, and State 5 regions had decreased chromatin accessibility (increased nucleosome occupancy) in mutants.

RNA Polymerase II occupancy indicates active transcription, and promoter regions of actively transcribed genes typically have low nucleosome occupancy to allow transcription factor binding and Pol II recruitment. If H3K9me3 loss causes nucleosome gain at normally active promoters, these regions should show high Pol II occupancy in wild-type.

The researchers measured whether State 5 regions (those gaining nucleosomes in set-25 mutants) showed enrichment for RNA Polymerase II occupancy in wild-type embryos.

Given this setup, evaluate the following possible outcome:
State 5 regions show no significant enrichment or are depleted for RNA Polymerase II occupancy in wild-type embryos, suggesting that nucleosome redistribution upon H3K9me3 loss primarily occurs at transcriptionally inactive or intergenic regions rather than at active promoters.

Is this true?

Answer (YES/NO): NO